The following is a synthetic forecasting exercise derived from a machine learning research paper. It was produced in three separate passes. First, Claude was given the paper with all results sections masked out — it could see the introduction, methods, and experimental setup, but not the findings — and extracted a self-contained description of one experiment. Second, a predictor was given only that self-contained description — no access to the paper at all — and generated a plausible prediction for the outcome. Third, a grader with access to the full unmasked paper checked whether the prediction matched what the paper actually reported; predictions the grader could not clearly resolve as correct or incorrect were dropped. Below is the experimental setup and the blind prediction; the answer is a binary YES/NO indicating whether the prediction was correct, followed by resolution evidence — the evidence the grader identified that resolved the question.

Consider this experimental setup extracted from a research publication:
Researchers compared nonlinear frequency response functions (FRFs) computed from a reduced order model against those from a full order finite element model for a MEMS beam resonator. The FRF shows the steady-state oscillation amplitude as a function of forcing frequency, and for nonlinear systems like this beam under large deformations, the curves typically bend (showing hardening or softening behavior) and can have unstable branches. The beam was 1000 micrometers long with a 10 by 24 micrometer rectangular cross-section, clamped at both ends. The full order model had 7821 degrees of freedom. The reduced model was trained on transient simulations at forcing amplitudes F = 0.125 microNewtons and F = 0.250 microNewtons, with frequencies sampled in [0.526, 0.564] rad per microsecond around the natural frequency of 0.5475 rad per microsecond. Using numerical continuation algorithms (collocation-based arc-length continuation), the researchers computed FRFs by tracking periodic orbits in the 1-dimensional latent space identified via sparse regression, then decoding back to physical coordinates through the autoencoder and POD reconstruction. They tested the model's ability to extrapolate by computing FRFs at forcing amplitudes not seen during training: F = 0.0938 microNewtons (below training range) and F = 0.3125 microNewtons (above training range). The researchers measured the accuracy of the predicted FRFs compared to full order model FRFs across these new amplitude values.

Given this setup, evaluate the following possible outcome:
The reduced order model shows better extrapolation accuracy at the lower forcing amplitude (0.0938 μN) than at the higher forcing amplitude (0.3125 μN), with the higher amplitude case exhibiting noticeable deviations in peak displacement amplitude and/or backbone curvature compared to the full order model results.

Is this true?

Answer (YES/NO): YES